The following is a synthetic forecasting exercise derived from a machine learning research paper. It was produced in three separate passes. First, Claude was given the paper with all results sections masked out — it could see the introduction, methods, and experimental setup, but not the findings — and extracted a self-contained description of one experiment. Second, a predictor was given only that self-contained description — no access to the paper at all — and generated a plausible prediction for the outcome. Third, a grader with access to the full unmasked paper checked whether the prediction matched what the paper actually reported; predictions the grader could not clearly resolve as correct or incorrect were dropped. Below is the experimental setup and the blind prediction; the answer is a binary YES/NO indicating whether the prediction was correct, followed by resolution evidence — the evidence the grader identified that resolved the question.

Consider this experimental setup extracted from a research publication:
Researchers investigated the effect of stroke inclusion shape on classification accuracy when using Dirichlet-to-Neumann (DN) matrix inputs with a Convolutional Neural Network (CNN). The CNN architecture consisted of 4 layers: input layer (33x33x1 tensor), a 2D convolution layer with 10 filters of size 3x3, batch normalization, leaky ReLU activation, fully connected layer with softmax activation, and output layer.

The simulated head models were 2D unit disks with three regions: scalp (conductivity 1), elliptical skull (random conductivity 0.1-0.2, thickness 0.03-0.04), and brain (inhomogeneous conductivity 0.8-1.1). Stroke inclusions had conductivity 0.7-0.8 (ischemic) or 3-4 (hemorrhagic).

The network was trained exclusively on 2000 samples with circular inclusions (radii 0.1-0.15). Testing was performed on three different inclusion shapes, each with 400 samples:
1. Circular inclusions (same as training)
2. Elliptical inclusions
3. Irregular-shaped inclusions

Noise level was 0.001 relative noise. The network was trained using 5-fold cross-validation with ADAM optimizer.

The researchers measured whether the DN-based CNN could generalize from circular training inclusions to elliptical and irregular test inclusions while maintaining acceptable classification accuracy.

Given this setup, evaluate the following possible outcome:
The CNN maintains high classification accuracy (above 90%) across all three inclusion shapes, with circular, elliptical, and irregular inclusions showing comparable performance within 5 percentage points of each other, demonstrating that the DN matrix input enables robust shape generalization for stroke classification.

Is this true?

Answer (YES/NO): NO